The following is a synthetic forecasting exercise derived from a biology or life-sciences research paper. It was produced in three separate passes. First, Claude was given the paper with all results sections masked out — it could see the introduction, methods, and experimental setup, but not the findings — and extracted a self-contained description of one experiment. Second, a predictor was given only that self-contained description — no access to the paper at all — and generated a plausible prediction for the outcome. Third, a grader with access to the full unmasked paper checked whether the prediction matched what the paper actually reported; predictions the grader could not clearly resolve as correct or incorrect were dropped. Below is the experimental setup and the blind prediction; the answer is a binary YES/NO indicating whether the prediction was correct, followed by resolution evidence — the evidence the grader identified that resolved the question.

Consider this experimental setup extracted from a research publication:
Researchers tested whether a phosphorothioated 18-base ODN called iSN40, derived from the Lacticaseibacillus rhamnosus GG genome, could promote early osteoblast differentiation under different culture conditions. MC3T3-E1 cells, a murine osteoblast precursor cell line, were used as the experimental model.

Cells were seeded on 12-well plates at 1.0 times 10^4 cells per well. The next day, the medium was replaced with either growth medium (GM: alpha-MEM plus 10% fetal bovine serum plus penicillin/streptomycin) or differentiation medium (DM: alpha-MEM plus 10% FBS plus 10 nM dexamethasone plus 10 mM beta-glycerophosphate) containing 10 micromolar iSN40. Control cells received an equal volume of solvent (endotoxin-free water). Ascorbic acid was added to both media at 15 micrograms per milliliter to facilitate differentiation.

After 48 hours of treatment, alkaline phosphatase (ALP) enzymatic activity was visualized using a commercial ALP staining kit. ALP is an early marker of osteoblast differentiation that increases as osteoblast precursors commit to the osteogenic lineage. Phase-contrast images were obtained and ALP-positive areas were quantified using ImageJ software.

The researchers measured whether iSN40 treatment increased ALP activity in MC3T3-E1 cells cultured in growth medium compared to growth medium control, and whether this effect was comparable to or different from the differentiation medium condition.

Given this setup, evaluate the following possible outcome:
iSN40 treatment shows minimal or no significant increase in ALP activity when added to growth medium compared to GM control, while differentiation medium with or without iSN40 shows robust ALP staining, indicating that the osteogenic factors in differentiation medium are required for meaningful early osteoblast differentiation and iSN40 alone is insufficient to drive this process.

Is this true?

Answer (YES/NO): NO